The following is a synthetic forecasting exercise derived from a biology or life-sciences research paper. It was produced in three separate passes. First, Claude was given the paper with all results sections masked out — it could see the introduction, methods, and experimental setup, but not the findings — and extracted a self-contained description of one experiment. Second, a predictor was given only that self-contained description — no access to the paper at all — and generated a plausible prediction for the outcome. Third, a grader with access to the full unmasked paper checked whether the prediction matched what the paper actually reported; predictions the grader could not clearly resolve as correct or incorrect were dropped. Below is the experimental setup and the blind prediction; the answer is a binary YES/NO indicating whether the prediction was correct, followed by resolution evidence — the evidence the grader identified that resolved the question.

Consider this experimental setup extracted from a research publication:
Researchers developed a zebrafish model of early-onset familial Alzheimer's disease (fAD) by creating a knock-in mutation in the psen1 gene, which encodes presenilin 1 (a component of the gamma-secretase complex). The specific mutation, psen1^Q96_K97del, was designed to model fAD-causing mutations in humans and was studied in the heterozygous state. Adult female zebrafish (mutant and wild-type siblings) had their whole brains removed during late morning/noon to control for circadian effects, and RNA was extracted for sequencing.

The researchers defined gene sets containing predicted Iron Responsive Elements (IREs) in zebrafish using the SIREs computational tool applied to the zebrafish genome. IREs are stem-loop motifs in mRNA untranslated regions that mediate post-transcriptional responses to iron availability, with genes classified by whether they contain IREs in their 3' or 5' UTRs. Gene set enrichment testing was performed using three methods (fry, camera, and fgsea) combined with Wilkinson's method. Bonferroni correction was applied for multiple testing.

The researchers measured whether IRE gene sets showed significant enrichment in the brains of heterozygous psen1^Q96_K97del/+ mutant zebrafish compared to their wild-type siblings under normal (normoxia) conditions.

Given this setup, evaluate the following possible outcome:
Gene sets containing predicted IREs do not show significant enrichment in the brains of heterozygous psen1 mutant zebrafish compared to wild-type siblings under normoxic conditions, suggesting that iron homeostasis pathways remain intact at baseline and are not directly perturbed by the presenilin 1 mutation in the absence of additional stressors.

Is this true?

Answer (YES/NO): NO